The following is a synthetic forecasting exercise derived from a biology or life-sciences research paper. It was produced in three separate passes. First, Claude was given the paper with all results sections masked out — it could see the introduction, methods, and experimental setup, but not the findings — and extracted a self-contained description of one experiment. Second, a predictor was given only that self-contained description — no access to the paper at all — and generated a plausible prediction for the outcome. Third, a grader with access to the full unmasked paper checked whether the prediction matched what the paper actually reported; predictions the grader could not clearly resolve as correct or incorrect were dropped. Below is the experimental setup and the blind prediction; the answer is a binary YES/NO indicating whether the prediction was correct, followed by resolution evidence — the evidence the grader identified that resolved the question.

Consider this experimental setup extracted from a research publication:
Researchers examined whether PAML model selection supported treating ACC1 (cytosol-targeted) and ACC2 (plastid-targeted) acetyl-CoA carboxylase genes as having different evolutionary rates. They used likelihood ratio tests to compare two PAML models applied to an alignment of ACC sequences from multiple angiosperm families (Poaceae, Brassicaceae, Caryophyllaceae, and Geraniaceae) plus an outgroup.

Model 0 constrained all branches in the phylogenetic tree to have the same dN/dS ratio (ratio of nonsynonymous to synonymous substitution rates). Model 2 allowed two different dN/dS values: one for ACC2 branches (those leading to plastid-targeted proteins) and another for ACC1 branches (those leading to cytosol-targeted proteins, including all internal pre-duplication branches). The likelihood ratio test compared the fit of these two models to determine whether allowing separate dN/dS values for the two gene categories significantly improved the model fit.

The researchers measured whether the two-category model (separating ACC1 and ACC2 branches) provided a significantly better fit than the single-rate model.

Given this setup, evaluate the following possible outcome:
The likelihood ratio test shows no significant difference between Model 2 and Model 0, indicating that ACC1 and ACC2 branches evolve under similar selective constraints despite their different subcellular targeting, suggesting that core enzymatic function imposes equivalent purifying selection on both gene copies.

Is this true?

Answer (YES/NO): NO